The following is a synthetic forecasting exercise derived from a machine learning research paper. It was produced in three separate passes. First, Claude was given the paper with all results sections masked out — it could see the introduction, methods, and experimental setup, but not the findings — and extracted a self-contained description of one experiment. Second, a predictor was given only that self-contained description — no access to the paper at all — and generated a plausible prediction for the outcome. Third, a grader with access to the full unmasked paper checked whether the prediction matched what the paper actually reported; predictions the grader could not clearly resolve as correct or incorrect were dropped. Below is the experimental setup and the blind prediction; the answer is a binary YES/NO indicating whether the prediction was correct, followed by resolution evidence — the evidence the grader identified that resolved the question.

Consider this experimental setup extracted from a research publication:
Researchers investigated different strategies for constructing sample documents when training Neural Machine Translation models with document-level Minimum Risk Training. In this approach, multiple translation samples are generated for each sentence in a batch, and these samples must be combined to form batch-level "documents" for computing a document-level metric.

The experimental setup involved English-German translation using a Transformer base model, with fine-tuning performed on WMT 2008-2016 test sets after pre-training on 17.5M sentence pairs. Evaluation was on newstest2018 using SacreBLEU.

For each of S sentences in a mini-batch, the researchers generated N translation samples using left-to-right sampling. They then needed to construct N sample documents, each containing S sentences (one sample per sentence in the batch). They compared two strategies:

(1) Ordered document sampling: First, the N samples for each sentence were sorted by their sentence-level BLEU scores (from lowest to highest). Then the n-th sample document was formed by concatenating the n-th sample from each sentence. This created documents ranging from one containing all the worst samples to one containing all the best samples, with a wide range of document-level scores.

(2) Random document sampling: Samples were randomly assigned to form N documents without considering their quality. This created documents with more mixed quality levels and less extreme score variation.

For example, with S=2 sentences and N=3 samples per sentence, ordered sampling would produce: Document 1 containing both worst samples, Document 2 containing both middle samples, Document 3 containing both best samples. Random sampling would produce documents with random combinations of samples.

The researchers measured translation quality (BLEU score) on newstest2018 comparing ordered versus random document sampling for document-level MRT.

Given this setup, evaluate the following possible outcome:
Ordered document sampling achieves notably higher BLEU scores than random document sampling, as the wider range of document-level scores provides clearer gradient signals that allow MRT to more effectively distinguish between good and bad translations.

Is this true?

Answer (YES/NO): YES